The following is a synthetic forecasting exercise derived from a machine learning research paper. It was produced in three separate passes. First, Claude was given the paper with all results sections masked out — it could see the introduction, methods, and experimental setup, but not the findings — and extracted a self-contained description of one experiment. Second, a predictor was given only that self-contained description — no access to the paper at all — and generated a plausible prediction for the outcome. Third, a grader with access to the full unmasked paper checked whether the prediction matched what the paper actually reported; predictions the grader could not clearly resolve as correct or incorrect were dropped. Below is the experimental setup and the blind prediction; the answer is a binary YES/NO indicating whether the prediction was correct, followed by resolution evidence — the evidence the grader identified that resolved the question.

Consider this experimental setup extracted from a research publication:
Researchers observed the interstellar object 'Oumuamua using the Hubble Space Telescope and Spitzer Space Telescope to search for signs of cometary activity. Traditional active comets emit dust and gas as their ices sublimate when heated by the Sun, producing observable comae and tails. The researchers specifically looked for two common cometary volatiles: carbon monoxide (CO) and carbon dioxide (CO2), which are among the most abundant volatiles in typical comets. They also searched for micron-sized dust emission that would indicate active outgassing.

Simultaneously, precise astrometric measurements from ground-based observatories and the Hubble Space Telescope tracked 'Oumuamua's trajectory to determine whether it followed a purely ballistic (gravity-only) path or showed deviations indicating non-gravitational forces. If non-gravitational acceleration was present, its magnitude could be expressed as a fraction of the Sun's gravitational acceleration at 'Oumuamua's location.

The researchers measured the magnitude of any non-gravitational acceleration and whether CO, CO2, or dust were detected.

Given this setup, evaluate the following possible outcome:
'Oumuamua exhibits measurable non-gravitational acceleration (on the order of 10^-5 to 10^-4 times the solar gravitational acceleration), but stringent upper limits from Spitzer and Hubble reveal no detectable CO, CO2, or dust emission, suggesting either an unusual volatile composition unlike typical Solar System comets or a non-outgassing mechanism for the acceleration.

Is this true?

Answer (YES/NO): NO